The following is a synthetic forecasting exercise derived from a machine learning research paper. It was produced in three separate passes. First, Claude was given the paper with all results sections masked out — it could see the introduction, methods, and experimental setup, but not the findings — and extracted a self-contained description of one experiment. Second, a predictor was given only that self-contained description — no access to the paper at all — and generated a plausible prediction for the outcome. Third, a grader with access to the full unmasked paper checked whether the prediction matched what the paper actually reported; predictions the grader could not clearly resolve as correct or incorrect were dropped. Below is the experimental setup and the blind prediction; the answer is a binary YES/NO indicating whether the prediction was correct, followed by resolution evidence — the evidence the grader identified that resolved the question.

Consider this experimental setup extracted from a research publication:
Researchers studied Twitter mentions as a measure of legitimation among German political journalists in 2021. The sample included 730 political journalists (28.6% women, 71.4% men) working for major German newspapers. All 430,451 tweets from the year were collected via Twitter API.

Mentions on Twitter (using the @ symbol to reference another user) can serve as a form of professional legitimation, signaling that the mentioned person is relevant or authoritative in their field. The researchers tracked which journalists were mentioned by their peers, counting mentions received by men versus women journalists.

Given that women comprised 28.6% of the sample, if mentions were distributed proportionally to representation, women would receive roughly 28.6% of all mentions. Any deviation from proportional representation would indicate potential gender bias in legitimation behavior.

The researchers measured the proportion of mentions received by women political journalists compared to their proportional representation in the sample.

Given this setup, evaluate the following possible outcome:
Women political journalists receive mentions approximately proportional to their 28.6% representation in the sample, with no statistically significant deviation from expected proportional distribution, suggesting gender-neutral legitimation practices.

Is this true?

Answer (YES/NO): NO